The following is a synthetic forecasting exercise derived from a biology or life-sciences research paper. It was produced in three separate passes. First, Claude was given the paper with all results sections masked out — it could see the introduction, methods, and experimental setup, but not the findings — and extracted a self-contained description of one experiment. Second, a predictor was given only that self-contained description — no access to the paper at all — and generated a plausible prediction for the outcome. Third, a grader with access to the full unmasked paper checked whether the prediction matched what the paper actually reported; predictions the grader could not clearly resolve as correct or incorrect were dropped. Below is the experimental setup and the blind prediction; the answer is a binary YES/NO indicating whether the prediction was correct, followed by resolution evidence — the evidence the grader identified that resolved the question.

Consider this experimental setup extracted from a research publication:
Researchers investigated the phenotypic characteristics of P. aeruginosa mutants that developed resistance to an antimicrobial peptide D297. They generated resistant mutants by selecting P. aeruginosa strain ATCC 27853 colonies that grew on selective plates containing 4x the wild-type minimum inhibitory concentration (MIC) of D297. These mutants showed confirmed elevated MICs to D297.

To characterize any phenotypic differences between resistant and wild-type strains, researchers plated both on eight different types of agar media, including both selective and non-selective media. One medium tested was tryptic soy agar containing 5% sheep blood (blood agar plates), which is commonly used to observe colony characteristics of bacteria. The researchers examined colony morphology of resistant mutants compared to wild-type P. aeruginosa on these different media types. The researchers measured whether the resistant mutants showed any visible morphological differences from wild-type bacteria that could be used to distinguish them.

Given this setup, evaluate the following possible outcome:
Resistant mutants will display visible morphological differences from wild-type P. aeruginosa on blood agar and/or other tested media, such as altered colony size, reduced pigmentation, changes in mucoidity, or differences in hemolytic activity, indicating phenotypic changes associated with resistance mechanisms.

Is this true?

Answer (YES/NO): YES